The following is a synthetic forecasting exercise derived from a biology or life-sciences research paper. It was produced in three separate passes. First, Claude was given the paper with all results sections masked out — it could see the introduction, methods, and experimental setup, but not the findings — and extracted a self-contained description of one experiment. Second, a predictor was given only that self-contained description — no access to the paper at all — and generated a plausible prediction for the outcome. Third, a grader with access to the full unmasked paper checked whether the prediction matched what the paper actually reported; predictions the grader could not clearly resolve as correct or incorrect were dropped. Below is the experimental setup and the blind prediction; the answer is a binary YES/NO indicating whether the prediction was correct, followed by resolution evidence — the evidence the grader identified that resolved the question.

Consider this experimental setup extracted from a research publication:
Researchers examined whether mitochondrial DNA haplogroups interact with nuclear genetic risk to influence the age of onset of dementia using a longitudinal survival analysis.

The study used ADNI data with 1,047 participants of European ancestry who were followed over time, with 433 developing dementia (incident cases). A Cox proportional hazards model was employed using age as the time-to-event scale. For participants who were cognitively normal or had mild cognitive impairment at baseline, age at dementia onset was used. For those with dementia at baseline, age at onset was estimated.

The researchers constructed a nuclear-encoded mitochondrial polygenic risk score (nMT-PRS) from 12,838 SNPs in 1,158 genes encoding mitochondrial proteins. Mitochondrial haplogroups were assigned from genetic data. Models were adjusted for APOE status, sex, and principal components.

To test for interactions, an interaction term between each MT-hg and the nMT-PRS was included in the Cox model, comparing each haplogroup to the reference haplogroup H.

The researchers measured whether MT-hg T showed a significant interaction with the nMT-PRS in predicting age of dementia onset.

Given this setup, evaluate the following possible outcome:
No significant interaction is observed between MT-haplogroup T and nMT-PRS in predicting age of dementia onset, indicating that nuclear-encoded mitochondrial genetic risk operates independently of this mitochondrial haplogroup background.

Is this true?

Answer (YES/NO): NO